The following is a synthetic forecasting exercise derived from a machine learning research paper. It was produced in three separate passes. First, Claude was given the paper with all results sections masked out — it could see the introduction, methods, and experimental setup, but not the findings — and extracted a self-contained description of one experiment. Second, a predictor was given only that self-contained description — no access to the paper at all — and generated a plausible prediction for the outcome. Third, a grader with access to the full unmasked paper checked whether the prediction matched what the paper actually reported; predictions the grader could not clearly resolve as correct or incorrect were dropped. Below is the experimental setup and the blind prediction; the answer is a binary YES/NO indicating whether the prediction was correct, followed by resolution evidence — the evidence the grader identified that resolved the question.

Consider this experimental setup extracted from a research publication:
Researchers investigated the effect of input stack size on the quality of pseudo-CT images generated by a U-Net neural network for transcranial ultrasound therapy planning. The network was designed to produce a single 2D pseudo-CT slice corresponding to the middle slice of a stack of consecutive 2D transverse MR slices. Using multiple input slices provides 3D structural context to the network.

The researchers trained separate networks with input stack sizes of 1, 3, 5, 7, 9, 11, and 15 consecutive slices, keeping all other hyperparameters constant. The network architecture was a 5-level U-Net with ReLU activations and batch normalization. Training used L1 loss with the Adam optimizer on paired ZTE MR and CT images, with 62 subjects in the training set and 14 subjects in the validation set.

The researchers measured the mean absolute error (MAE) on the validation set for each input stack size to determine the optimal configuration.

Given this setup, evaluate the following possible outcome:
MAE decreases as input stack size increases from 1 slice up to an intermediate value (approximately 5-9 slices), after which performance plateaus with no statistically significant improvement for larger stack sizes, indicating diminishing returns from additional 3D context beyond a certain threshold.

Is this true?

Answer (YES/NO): NO